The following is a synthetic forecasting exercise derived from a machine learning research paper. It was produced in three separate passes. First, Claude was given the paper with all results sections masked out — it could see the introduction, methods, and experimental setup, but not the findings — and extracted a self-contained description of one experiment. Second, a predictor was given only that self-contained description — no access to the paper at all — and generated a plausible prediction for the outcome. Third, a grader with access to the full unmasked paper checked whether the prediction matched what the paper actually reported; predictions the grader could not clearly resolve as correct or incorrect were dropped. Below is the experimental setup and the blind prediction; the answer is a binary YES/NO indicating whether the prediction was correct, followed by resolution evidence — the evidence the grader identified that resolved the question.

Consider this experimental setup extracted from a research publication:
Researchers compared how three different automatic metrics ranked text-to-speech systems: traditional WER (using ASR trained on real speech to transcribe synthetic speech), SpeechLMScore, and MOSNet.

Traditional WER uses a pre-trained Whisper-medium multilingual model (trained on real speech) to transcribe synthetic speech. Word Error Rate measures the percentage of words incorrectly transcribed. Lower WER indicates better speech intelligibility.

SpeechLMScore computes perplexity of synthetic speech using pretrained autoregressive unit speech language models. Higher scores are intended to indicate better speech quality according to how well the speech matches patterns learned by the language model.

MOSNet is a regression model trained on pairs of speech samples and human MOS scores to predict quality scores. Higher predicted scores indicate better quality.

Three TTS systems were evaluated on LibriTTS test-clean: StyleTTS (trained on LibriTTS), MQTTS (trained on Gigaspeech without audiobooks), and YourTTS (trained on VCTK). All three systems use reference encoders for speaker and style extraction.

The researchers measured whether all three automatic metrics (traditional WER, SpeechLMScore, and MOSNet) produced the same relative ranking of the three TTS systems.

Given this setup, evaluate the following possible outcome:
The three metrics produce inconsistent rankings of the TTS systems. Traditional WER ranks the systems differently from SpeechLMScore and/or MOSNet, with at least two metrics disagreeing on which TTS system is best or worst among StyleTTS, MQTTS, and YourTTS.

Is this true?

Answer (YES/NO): YES